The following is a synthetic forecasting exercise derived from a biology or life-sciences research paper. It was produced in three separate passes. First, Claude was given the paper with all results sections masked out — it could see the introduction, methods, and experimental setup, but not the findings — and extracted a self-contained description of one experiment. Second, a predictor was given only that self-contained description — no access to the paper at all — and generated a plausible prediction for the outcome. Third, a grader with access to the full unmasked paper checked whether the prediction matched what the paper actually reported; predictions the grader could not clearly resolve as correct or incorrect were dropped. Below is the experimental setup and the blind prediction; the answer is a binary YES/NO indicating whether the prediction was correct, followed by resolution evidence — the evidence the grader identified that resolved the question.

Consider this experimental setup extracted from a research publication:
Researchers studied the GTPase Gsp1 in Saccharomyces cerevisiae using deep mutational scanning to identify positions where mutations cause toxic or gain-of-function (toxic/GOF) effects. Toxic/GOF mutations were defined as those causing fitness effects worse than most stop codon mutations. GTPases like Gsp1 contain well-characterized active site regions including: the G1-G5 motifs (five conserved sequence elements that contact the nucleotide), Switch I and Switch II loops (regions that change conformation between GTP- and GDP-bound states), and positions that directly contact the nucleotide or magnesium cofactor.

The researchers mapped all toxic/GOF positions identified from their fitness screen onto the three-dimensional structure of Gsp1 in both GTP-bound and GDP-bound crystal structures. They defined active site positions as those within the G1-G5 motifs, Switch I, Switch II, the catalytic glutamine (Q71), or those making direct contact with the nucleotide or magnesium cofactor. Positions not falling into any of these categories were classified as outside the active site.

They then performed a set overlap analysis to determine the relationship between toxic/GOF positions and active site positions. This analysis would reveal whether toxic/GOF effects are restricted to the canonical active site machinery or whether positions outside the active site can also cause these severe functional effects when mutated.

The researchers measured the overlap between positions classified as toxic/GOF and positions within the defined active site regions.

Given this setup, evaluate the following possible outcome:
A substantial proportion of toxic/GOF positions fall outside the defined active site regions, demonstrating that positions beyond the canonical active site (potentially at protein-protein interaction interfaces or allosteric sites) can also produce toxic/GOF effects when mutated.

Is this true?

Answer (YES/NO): YES